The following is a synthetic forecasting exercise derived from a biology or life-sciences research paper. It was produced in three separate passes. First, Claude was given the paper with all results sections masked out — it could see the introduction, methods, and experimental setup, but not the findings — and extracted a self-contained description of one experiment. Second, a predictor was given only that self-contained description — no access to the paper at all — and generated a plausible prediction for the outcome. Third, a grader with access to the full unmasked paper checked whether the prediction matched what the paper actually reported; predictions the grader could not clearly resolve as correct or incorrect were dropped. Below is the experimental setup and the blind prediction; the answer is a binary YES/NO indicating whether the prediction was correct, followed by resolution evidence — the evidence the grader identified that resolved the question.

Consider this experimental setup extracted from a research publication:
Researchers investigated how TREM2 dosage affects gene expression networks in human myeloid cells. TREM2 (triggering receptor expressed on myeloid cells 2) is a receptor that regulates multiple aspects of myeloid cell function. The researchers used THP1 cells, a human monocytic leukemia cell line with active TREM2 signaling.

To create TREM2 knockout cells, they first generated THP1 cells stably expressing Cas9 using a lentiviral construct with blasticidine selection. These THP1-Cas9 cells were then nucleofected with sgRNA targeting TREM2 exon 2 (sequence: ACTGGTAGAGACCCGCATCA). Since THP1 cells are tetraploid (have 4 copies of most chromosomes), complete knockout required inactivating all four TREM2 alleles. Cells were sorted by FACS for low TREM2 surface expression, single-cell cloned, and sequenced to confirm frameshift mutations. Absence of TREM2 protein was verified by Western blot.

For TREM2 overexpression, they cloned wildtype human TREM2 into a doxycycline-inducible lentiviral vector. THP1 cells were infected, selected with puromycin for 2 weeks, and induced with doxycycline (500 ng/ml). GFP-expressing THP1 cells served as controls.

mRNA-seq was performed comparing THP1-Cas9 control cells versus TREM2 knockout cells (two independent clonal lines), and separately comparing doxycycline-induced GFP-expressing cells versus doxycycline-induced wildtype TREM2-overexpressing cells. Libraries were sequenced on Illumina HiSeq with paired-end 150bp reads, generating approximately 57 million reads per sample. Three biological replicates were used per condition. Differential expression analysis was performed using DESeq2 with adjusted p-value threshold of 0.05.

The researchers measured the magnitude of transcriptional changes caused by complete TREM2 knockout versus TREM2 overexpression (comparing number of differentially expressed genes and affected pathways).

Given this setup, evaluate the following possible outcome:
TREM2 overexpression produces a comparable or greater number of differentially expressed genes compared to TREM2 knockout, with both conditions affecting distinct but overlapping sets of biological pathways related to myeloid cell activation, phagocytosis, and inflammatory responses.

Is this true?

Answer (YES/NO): NO